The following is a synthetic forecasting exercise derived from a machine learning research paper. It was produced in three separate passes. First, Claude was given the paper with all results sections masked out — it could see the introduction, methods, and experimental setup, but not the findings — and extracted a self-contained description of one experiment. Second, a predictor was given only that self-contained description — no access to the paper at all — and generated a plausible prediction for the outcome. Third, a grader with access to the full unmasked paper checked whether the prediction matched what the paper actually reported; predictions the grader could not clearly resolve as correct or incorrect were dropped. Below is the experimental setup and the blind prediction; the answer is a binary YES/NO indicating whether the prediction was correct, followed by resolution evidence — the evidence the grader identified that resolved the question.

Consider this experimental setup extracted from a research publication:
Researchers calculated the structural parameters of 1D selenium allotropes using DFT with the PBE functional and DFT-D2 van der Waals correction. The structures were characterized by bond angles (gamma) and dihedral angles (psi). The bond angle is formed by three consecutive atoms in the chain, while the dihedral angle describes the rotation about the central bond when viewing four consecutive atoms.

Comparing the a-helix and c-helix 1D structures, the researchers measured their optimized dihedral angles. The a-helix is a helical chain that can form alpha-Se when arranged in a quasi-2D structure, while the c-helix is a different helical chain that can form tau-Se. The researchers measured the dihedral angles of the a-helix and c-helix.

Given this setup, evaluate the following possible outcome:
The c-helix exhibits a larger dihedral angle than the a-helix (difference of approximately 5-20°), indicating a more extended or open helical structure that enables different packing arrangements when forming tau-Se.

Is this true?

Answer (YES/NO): NO